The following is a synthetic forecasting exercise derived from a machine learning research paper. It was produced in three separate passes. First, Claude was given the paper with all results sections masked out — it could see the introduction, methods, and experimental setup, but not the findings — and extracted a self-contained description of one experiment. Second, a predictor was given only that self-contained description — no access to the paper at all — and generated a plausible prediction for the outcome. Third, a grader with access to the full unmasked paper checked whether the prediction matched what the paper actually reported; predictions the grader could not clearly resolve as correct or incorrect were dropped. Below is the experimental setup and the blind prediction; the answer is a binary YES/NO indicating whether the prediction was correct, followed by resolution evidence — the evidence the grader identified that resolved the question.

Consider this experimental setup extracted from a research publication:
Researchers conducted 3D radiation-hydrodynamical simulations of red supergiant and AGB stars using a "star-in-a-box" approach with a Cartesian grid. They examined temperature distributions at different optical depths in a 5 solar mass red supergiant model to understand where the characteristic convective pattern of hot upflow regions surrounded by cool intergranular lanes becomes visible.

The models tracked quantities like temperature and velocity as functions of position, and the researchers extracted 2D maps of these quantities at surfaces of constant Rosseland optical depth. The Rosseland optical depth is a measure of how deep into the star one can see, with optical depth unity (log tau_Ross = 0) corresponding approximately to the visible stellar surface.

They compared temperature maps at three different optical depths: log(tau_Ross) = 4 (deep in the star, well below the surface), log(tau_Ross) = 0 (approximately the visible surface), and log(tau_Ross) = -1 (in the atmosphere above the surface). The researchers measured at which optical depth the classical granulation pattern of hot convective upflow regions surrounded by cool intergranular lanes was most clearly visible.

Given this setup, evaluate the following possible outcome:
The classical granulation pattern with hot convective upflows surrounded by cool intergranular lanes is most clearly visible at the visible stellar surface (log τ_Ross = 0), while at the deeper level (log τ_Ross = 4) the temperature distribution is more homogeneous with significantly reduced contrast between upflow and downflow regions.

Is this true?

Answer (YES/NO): NO